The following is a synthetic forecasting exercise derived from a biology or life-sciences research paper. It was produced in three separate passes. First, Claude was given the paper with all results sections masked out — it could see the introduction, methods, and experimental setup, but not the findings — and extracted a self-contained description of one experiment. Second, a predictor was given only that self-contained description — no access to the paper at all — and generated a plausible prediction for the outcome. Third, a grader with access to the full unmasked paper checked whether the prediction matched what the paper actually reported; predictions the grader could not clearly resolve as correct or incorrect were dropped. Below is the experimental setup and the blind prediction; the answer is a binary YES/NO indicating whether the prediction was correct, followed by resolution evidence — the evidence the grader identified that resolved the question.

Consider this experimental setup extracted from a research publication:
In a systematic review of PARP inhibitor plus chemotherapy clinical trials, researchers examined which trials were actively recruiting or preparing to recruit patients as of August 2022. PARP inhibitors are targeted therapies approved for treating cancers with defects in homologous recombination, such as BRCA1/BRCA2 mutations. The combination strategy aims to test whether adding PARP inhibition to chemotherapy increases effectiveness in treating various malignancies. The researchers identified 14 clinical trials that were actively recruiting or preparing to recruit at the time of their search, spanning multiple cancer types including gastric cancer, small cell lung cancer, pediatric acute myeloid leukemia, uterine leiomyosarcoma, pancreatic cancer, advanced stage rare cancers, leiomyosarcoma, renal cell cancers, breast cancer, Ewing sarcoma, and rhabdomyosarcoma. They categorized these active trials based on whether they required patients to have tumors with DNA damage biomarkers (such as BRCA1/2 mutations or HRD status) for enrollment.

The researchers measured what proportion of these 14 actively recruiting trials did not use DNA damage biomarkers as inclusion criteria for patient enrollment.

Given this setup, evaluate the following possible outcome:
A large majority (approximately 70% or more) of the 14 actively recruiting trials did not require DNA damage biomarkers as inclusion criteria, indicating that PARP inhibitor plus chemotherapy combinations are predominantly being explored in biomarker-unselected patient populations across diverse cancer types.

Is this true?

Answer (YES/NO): NO